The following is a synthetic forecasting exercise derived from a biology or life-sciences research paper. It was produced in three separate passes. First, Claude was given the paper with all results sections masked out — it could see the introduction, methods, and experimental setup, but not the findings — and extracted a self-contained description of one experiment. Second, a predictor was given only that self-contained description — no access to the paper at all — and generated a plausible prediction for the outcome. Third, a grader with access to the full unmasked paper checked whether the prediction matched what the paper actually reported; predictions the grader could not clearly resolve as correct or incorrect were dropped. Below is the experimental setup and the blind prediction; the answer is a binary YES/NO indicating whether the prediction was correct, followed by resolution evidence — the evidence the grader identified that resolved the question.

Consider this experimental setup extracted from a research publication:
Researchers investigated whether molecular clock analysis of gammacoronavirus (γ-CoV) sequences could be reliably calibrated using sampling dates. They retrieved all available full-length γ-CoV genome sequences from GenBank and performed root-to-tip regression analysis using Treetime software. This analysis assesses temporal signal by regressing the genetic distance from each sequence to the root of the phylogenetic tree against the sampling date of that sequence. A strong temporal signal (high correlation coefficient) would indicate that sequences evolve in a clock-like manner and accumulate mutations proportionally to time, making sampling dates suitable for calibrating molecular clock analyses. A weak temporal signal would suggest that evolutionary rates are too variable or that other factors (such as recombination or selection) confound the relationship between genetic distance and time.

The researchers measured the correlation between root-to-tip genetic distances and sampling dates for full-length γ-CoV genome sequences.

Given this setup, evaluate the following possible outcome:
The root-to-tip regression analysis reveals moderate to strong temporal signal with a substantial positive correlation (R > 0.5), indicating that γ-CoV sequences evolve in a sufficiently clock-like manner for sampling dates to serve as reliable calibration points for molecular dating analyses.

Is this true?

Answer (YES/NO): NO